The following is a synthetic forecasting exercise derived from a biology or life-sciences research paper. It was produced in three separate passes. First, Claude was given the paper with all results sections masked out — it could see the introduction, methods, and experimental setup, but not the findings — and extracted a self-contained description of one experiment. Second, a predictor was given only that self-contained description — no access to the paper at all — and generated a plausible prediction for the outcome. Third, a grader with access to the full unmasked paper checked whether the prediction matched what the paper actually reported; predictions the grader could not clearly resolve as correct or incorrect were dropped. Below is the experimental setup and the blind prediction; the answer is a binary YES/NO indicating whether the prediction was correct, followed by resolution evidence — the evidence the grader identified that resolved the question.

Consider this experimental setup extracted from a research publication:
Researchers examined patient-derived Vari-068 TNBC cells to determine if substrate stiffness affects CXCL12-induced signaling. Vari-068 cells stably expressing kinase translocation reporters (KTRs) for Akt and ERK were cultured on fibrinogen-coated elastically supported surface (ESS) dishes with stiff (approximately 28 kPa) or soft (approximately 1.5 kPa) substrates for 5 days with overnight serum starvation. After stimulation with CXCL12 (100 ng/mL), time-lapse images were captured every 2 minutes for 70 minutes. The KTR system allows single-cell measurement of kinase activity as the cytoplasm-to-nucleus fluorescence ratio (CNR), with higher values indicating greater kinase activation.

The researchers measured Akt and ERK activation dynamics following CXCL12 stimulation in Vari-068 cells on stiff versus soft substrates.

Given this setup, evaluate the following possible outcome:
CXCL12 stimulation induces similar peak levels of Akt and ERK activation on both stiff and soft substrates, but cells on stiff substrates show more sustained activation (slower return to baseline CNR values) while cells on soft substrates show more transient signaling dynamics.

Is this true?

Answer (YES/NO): NO